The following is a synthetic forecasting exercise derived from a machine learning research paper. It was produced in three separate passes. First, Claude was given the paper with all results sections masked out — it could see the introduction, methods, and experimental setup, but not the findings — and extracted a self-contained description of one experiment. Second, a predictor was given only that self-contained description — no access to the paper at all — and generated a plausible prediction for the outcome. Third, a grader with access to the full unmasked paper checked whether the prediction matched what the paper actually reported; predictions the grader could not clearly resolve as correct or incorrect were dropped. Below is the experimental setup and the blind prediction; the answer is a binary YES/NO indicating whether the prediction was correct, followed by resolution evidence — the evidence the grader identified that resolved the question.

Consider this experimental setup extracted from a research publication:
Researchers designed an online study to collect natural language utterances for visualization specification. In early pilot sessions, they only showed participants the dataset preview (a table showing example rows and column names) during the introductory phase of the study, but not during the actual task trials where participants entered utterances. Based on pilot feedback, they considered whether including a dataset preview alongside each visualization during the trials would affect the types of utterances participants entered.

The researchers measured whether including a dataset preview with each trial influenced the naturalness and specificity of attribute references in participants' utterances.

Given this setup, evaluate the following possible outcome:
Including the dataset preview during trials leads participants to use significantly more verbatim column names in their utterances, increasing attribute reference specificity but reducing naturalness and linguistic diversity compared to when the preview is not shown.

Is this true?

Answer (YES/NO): NO